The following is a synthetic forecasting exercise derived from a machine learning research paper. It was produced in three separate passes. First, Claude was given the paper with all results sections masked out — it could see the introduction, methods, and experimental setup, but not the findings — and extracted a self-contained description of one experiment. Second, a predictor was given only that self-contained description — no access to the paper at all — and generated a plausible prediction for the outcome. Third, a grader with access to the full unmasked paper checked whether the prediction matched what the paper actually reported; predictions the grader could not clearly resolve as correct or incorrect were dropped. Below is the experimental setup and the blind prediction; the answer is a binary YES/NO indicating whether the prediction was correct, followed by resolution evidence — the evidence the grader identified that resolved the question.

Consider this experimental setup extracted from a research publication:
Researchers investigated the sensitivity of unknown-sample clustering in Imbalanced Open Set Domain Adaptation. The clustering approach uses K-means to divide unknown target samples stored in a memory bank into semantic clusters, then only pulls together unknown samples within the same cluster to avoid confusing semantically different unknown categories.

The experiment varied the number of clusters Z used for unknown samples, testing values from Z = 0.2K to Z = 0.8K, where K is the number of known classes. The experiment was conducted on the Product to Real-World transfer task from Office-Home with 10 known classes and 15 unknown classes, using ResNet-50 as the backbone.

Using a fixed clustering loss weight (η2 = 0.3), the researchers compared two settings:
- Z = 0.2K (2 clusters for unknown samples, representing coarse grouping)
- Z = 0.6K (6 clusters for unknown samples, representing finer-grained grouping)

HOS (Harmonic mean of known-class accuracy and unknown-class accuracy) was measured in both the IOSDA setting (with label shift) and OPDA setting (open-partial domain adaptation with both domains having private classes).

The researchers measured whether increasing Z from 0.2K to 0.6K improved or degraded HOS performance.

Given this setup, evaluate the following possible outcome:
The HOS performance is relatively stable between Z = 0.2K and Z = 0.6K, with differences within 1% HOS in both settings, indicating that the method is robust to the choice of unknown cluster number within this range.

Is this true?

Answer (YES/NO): NO